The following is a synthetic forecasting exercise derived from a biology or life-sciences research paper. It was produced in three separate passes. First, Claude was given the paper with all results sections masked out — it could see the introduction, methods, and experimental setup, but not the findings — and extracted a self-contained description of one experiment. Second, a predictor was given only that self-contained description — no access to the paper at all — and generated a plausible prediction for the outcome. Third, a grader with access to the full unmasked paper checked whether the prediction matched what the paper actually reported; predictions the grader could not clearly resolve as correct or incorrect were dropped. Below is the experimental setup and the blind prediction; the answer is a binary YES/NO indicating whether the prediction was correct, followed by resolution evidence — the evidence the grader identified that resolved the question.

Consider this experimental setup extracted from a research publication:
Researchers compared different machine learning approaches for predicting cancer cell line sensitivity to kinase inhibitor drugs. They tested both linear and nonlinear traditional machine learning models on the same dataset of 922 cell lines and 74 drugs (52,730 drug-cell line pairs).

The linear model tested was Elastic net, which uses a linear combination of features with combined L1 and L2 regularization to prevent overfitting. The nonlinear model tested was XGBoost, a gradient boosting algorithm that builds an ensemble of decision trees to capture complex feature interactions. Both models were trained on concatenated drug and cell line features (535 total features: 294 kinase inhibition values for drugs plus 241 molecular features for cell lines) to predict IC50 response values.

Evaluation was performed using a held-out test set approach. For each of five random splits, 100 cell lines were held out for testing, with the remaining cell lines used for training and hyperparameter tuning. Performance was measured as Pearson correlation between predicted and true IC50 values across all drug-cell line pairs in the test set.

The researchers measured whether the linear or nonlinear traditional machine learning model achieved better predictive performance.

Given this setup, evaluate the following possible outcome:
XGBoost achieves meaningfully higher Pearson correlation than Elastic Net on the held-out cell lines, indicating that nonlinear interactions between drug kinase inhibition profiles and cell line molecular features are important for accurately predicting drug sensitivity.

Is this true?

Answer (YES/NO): YES